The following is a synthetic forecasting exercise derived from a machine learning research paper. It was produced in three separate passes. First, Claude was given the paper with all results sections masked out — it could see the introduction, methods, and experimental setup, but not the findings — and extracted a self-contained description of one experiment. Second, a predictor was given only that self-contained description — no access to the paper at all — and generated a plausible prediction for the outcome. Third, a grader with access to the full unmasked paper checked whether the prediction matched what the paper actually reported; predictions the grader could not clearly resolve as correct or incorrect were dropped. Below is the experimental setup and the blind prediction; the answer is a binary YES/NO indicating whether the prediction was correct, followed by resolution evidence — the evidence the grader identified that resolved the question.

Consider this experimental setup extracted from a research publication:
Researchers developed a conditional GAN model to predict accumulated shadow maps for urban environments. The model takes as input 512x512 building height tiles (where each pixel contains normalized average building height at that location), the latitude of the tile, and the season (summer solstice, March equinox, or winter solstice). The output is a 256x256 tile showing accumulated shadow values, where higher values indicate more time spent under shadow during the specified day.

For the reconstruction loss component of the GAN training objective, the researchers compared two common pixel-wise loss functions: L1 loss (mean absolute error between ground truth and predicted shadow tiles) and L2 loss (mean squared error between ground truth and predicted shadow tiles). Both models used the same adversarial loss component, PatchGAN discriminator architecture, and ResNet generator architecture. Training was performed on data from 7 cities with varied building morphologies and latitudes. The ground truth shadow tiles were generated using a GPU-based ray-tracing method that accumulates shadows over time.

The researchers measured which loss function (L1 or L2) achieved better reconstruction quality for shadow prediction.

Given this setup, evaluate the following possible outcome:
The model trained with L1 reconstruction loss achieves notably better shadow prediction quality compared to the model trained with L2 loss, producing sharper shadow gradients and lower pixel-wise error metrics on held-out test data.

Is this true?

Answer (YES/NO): NO